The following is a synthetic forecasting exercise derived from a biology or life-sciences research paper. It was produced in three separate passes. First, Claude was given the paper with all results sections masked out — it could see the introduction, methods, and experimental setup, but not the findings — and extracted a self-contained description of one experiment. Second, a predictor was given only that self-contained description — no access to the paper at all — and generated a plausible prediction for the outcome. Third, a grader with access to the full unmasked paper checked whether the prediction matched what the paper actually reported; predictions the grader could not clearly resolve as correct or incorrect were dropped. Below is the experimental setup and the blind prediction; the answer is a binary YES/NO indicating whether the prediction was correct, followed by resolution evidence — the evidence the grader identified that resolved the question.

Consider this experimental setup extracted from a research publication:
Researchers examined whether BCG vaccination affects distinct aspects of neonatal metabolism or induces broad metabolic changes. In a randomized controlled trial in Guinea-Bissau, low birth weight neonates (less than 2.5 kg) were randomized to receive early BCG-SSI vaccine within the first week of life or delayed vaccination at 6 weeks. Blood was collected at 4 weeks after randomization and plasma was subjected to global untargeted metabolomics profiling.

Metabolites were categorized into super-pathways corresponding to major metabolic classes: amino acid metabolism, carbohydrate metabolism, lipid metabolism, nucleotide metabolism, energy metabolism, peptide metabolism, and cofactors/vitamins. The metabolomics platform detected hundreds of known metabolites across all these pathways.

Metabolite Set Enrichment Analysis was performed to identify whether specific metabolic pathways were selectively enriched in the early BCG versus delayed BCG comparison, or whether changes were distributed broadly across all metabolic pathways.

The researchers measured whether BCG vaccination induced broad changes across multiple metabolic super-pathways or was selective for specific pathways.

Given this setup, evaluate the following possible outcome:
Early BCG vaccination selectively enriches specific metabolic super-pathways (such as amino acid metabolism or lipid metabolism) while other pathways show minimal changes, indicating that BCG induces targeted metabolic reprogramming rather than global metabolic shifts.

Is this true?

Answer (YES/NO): YES